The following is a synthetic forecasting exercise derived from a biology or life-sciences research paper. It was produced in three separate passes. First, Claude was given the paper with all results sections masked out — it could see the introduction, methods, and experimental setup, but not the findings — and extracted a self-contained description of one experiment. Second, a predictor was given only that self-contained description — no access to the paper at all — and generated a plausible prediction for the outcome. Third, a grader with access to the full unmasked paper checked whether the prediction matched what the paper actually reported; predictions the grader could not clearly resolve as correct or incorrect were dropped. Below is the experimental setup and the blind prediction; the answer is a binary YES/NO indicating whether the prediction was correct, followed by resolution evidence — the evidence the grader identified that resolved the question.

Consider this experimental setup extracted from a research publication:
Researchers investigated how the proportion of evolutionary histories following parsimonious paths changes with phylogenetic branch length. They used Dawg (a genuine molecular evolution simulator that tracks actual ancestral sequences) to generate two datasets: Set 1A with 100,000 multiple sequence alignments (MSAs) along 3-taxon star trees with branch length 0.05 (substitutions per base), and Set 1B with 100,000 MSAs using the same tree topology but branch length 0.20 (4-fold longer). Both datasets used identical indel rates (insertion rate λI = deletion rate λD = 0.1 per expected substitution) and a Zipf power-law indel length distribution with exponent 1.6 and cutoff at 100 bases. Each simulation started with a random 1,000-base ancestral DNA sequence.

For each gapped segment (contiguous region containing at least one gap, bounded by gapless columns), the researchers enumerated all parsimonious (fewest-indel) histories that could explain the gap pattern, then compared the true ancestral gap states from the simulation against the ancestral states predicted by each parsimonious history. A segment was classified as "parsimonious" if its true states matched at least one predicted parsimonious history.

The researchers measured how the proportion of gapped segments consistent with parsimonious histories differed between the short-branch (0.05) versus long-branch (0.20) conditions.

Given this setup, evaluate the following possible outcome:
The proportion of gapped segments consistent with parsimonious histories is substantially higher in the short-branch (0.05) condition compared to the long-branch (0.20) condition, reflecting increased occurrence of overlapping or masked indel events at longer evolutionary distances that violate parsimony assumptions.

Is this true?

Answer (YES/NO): NO